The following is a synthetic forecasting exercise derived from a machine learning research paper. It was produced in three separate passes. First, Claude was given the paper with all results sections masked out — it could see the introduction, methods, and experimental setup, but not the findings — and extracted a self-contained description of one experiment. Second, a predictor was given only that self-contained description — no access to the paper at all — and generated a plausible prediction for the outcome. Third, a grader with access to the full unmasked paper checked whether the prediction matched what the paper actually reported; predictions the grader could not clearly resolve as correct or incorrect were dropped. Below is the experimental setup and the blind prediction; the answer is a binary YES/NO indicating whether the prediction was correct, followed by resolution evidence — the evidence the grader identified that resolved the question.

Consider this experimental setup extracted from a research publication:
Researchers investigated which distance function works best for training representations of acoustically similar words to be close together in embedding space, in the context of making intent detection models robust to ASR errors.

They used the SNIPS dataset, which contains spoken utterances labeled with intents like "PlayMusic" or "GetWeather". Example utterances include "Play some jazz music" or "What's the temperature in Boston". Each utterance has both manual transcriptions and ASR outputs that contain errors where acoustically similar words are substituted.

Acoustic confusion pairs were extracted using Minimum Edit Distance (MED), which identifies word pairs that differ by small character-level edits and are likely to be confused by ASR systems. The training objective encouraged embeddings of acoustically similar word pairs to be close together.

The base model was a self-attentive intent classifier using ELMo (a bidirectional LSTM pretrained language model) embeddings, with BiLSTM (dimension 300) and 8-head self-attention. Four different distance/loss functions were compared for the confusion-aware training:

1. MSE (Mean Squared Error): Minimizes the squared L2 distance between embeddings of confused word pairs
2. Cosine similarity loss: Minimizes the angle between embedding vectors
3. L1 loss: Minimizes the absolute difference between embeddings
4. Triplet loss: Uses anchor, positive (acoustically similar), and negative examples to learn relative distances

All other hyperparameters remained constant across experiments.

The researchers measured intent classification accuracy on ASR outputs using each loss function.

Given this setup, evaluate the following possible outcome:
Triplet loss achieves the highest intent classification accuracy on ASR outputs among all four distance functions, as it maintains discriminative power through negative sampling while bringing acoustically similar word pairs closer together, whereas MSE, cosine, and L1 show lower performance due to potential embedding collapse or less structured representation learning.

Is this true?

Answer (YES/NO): NO